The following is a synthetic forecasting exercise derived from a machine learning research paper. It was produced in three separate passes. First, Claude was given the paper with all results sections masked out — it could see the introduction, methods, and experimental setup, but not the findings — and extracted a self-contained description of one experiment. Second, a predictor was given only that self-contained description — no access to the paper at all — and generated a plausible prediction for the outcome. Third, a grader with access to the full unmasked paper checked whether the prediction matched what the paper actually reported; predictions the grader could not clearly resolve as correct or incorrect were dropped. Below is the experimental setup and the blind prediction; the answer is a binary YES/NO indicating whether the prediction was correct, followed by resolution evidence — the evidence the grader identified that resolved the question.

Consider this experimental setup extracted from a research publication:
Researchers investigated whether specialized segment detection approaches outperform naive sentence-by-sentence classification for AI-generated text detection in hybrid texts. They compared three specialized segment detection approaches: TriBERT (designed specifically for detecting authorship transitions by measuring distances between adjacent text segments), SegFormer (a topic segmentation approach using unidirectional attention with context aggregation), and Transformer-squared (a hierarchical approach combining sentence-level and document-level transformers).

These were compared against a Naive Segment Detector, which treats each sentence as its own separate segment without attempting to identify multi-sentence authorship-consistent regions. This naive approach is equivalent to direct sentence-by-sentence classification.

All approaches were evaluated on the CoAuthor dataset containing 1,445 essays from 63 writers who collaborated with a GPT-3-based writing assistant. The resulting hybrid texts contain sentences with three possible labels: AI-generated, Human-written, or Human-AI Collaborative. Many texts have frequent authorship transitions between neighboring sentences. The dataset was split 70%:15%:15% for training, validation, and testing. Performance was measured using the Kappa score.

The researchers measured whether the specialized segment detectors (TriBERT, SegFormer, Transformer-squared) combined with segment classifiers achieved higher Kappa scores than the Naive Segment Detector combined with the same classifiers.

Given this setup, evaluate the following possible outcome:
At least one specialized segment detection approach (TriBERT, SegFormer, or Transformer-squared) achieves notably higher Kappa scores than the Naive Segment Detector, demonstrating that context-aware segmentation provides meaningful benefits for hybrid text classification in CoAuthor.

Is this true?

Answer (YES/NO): NO